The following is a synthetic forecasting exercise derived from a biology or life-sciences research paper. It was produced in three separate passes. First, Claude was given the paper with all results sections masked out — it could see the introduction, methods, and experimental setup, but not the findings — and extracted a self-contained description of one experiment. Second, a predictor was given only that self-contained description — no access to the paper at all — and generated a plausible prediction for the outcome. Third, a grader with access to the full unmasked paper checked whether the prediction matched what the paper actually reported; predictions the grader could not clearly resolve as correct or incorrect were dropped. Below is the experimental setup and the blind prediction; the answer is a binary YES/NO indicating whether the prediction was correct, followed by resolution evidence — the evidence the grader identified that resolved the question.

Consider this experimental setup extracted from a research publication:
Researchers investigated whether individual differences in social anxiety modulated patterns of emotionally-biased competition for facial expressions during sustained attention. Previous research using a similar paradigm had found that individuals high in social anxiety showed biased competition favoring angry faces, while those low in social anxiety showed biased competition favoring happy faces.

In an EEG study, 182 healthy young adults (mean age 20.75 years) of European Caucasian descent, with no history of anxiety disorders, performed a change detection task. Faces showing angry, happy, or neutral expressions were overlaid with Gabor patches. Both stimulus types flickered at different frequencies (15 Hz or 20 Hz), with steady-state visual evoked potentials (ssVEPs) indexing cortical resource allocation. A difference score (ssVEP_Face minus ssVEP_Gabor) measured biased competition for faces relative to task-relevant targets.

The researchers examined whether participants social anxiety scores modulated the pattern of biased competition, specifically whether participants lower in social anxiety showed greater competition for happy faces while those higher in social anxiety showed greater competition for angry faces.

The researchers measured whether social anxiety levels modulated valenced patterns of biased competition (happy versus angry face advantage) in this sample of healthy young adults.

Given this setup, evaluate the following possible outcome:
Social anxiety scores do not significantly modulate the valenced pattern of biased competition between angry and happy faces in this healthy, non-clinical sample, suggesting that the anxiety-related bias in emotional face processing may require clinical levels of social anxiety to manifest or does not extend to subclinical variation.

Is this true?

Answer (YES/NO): YES